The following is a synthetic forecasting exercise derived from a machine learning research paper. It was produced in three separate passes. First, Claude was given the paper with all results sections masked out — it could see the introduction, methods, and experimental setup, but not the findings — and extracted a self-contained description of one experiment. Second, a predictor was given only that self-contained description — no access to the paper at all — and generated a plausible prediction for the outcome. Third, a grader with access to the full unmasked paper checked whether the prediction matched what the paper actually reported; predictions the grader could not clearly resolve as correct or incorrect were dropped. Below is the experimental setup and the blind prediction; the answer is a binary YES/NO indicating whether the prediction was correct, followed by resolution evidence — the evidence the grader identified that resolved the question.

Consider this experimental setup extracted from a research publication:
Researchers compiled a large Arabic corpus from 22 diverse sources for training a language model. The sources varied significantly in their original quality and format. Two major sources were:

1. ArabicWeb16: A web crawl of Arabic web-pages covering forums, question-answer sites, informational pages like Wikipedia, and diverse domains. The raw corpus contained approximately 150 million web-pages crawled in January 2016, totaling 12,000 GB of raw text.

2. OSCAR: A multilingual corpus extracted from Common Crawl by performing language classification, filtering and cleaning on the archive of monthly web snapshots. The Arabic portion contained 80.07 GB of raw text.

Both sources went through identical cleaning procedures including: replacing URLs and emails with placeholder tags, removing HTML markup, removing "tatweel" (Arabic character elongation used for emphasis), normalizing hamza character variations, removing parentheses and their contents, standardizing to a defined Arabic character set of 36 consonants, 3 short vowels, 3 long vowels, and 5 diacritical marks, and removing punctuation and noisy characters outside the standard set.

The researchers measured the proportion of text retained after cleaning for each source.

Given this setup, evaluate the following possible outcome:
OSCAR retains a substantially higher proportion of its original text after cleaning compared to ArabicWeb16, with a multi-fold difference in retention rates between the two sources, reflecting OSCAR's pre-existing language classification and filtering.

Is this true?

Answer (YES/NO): YES